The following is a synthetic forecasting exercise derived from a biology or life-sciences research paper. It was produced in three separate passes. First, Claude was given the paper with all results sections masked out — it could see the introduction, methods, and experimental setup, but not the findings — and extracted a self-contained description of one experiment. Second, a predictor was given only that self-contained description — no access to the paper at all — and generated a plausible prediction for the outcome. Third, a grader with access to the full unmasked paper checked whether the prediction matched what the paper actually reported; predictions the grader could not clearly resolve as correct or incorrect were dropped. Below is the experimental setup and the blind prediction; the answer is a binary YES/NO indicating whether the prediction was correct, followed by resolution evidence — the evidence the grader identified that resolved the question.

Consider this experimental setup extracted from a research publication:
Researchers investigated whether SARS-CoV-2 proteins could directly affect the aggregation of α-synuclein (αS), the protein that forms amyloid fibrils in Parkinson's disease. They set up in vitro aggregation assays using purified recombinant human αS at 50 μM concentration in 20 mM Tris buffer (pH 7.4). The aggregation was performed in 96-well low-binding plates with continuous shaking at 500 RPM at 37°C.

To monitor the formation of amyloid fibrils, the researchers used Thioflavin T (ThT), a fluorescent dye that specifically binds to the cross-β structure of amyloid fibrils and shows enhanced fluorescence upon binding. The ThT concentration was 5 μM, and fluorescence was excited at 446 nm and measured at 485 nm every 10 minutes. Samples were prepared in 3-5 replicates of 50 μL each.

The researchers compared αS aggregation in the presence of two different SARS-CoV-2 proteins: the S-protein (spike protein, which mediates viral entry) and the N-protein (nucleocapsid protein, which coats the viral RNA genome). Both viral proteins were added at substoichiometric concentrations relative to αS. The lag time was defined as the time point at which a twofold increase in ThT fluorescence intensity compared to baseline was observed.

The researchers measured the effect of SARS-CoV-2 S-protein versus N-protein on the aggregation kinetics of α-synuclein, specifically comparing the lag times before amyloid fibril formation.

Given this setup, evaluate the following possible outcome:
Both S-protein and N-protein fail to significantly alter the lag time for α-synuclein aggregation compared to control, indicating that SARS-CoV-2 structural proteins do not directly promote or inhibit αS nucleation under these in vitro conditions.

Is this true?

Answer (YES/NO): NO